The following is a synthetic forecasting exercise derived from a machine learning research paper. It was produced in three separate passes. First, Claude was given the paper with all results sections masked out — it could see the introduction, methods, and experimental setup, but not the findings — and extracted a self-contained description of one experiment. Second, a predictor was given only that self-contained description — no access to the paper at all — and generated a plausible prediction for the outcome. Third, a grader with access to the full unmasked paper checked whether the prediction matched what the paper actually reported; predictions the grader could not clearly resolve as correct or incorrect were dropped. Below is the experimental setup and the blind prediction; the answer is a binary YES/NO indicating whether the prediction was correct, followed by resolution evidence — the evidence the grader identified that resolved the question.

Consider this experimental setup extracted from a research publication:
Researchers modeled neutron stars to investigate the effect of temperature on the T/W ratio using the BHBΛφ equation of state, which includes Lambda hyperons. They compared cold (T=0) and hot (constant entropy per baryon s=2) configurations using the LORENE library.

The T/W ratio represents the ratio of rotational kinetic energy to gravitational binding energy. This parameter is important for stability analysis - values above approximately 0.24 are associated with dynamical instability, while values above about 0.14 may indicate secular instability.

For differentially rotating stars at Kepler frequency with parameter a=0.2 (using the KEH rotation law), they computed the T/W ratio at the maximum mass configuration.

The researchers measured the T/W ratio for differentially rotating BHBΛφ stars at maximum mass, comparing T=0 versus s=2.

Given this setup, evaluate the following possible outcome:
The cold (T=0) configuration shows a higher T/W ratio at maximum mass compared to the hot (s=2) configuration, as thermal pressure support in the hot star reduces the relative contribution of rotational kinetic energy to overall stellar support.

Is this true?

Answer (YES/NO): YES